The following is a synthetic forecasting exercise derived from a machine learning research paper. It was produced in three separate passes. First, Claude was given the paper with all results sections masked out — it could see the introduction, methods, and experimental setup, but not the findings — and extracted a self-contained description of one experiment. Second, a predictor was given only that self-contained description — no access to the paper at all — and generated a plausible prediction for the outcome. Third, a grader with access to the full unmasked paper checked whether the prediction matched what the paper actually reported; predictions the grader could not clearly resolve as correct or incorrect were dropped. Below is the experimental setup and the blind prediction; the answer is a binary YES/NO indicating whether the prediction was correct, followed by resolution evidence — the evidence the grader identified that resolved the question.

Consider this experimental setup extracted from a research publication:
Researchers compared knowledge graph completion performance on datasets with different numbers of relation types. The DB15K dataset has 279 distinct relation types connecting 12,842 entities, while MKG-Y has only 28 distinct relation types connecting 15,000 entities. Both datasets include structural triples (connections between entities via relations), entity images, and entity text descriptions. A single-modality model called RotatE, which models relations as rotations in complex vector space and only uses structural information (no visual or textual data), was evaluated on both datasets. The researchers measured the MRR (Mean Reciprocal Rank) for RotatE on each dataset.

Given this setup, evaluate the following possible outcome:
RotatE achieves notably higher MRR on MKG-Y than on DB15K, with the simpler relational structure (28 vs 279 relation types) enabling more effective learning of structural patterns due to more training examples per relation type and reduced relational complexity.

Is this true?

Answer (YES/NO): YES